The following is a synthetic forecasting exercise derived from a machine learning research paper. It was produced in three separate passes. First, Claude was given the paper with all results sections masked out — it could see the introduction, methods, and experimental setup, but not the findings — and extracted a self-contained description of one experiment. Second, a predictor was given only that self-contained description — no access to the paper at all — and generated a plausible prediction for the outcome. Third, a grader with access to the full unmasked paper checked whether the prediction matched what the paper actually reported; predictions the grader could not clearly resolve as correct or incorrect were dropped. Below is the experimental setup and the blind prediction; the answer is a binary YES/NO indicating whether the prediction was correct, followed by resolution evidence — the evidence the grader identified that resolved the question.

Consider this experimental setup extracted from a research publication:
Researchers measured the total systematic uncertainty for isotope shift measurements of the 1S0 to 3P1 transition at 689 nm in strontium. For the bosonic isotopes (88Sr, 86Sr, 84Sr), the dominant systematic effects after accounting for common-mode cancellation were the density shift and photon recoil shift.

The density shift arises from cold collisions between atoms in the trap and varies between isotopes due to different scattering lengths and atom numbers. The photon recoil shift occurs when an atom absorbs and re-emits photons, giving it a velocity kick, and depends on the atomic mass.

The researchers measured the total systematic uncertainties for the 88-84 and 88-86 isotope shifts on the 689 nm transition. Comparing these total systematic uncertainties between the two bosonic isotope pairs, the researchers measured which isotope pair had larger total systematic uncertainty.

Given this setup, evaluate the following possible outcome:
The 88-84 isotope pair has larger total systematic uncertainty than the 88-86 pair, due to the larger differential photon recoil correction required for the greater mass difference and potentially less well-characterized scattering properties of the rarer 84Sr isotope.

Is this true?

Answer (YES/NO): NO